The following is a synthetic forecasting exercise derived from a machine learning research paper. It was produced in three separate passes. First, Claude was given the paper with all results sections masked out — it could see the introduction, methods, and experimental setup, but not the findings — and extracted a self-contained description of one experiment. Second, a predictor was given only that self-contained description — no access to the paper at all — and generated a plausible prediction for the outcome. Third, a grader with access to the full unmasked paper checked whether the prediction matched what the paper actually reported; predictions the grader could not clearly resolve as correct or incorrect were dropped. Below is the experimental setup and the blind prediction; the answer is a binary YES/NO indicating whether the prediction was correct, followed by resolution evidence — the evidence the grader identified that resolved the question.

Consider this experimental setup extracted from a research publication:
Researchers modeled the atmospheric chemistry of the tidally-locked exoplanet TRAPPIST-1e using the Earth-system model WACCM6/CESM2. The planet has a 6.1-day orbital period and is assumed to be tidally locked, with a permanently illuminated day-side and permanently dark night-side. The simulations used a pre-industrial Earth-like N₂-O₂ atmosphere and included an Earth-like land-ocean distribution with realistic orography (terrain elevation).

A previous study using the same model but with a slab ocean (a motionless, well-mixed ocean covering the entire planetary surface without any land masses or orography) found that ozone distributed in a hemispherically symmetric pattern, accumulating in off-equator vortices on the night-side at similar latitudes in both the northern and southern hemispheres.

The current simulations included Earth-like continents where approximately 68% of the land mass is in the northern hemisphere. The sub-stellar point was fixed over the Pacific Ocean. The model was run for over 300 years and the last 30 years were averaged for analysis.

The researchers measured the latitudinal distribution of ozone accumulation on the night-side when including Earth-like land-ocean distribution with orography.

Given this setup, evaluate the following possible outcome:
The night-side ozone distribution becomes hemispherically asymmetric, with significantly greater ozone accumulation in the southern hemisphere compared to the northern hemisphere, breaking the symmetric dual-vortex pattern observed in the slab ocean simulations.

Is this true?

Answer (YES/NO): YES